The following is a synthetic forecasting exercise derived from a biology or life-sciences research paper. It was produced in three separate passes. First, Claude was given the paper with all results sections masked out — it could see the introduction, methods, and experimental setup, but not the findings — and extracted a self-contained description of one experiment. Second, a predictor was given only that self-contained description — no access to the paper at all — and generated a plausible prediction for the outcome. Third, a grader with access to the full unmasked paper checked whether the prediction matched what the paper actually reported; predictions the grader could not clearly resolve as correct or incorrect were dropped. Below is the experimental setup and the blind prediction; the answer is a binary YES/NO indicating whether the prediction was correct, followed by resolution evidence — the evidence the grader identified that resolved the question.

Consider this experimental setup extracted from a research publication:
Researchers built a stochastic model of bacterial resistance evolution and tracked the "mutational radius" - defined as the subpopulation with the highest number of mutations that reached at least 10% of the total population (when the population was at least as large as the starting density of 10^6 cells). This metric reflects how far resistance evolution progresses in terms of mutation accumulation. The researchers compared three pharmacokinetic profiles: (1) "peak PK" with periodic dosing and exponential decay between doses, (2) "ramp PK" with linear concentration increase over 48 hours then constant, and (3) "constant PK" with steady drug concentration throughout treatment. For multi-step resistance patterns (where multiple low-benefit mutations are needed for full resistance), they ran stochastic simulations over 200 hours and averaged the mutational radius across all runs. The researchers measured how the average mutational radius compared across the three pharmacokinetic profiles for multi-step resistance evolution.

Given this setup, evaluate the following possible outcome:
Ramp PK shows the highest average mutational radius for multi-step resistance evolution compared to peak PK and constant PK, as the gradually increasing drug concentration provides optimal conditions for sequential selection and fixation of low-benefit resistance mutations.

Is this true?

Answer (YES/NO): YES